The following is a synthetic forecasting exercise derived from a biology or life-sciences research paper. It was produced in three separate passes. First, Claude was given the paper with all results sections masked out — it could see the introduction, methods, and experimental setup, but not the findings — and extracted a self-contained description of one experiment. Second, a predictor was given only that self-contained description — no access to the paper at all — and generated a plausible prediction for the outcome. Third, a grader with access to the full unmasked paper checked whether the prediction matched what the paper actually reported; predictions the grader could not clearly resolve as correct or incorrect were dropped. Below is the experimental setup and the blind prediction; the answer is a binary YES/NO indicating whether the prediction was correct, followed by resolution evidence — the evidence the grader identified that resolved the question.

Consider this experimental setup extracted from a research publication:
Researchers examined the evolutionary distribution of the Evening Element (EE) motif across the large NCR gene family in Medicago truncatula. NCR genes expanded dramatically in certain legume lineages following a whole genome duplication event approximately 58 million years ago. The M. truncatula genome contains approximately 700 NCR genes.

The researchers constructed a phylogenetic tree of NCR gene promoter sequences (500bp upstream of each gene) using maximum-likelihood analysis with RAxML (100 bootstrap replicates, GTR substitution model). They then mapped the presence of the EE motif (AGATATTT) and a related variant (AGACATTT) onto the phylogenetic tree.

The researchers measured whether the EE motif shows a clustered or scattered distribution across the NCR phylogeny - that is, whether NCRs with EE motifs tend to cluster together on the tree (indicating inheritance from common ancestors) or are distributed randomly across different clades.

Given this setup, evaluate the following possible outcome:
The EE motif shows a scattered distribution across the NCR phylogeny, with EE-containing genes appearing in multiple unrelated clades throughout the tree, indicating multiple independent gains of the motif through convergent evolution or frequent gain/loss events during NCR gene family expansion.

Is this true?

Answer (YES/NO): YES